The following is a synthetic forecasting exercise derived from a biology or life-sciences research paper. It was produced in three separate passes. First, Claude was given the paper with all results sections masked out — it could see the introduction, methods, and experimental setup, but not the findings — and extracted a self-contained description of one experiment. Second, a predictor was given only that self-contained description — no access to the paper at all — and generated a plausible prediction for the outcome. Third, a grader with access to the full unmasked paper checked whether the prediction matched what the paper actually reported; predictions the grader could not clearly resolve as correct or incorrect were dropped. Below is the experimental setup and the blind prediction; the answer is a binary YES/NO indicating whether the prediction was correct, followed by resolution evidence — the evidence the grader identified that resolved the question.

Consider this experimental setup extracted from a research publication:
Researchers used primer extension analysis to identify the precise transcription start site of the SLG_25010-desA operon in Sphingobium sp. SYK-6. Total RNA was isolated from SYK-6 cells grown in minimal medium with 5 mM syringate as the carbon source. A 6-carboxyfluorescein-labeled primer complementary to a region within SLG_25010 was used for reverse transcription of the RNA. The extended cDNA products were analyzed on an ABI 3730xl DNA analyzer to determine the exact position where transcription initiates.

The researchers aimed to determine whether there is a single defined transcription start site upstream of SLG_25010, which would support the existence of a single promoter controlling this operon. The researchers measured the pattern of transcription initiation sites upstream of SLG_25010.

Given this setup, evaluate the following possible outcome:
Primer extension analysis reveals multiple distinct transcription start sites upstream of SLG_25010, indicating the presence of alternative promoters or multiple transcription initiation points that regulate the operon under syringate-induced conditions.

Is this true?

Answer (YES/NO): NO